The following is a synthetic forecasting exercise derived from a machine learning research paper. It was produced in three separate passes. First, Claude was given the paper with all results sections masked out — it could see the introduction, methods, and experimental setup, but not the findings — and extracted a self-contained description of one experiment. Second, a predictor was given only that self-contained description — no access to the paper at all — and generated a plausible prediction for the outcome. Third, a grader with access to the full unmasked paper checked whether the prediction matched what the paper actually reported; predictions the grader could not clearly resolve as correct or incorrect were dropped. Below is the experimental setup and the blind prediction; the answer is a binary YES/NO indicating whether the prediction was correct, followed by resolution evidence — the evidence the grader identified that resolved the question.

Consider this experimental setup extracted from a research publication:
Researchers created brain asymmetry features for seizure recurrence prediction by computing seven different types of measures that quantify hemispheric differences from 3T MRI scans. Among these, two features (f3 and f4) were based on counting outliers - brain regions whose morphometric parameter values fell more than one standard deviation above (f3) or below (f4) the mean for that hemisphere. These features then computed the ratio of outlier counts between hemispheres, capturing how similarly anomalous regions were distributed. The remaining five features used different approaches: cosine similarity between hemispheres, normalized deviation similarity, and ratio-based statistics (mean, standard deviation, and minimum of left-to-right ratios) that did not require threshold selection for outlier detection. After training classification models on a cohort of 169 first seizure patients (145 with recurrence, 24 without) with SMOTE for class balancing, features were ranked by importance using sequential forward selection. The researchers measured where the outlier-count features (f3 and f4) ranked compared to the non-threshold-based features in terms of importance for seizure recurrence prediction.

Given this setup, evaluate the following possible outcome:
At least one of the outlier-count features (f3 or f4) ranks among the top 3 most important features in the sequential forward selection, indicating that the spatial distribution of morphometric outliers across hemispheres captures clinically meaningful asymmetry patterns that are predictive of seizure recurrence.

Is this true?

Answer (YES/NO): YES